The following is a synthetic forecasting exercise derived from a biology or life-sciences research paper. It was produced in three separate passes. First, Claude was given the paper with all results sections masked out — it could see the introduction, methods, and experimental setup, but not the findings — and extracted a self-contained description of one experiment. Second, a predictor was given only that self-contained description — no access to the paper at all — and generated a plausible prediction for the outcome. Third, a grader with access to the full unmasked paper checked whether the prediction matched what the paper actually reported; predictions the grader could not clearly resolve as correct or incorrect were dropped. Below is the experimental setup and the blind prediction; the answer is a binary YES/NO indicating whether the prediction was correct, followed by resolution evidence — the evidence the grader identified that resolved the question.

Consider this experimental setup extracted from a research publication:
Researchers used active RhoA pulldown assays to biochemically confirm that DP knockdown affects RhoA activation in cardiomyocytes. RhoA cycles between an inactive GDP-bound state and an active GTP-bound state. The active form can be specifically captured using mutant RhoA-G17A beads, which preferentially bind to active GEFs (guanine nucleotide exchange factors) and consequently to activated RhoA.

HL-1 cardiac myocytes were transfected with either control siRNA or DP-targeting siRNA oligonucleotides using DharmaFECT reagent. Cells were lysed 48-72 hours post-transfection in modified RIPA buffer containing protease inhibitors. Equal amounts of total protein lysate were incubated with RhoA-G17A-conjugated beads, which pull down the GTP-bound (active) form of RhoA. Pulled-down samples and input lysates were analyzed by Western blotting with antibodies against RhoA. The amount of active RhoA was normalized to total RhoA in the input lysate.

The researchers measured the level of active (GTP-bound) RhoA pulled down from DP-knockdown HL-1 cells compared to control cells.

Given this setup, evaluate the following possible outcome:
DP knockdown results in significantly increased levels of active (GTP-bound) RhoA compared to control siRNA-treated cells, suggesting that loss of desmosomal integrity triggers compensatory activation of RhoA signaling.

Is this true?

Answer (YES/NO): NO